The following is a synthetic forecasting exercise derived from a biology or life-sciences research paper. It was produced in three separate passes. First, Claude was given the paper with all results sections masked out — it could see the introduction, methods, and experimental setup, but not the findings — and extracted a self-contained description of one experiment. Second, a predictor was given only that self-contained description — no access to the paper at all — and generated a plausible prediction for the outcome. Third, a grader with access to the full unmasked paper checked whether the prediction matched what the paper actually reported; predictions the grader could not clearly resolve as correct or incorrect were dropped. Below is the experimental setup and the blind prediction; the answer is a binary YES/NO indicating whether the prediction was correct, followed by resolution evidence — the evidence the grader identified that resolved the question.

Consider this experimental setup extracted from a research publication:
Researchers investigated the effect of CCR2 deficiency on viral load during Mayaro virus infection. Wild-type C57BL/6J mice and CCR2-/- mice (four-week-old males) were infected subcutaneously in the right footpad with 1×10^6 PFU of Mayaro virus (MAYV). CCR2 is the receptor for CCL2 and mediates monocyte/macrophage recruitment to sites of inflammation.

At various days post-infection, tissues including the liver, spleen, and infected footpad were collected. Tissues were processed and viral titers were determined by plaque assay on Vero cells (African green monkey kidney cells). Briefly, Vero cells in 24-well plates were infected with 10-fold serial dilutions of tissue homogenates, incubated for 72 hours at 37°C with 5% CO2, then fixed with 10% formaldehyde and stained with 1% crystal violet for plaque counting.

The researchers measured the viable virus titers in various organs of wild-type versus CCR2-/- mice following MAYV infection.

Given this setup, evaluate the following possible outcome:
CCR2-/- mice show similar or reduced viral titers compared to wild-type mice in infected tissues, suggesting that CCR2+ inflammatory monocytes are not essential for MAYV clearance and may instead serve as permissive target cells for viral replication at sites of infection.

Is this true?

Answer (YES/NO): YES